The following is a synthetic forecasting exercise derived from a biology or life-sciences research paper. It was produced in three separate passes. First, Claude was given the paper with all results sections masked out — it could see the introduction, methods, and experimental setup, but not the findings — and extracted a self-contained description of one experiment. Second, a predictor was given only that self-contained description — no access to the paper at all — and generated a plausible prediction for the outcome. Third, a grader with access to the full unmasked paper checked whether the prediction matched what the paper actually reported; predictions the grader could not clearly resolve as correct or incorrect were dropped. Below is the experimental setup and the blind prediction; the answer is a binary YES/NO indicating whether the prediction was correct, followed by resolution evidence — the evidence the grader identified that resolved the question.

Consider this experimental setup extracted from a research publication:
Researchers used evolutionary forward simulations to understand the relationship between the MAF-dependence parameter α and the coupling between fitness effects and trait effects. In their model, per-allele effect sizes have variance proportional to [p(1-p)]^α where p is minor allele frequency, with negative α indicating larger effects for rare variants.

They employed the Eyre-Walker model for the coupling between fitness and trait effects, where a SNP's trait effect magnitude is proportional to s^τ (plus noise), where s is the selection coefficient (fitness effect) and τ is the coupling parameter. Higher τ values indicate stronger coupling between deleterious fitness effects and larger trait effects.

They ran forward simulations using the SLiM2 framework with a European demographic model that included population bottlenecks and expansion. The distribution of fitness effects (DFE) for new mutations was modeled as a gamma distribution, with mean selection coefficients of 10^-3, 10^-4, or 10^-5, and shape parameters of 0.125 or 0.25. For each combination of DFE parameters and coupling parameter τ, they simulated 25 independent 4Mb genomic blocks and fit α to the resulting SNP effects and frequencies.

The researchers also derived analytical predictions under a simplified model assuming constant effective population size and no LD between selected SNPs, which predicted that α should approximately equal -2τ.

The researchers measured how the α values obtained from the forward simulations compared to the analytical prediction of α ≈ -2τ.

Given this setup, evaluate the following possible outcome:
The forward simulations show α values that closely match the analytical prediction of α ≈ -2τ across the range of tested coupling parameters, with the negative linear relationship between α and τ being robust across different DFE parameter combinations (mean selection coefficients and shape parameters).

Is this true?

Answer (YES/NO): NO